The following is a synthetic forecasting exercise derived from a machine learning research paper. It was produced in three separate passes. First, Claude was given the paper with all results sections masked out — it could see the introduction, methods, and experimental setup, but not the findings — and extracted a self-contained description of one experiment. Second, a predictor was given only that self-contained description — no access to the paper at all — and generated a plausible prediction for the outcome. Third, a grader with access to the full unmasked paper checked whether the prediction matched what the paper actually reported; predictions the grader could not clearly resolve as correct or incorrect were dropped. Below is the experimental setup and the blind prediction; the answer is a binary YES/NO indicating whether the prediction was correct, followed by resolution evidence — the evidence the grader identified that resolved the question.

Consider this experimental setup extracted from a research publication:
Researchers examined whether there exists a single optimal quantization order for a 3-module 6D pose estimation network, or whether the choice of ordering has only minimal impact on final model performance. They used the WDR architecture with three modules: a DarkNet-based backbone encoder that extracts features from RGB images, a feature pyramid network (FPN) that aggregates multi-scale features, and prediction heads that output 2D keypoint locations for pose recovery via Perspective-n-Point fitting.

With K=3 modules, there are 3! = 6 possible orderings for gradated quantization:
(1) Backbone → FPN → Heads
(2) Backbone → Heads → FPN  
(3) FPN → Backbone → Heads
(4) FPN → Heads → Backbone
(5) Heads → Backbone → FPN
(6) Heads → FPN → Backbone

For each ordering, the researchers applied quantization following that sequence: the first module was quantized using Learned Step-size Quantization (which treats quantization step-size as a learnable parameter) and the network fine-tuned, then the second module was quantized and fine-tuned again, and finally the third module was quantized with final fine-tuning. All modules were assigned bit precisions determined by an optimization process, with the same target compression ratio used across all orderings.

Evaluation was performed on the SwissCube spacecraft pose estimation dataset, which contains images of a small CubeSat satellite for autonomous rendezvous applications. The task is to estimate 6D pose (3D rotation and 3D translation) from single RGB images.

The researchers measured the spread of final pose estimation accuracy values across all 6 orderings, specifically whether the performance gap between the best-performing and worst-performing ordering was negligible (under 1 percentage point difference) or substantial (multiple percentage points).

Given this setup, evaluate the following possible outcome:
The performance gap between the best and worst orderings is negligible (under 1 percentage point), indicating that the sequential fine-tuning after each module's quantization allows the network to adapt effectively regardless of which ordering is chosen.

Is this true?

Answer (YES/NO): NO